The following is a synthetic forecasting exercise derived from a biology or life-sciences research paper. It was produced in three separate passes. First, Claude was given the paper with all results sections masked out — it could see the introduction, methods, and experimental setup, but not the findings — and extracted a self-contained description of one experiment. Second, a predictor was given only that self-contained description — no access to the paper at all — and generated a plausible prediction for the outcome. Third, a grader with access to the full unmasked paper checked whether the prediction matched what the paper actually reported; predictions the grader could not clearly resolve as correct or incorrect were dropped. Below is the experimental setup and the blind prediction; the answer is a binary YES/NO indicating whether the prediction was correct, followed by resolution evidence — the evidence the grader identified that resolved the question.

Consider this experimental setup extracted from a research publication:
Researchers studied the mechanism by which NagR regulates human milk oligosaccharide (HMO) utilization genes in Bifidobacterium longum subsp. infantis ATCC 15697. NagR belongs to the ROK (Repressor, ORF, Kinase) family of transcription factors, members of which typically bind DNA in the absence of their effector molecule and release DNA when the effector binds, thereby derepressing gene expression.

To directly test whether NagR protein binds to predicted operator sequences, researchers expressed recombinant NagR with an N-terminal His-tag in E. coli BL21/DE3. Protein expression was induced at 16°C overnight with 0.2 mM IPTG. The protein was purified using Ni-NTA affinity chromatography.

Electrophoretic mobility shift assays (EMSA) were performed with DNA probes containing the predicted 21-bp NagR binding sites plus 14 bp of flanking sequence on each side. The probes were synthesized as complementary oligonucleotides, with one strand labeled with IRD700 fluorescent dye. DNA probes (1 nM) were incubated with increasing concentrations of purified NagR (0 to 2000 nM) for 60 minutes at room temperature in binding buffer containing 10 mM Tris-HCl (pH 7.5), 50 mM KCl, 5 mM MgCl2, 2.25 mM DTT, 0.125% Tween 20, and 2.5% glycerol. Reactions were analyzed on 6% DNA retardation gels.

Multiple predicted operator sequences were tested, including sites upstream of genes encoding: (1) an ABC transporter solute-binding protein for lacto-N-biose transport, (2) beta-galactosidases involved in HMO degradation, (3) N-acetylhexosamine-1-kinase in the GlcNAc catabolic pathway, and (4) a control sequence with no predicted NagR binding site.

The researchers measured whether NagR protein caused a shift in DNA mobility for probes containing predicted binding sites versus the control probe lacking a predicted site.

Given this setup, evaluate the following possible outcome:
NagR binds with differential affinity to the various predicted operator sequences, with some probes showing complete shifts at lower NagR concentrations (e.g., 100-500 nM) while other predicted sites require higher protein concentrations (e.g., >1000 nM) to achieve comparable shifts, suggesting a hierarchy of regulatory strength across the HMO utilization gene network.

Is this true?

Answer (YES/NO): NO